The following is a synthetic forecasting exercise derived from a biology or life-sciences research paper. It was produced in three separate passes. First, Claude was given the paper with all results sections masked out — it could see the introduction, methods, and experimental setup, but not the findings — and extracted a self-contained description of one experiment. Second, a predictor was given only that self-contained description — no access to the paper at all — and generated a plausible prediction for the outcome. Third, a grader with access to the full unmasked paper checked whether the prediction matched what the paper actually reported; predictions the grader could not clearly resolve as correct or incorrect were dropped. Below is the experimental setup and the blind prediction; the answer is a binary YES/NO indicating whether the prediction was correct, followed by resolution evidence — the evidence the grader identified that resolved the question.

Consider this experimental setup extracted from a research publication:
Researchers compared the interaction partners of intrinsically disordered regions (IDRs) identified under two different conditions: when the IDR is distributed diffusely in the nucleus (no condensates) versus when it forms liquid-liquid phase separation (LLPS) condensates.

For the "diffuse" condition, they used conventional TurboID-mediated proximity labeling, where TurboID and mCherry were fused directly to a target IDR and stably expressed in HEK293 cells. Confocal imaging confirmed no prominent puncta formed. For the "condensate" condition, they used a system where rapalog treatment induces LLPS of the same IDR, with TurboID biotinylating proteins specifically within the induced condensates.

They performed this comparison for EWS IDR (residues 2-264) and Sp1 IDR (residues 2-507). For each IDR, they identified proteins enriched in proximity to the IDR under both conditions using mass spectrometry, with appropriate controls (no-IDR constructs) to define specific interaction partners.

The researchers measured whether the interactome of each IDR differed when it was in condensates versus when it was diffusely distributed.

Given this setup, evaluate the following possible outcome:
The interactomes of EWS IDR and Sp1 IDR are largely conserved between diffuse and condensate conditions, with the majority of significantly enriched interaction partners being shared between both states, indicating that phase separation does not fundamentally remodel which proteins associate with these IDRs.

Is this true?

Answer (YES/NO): NO